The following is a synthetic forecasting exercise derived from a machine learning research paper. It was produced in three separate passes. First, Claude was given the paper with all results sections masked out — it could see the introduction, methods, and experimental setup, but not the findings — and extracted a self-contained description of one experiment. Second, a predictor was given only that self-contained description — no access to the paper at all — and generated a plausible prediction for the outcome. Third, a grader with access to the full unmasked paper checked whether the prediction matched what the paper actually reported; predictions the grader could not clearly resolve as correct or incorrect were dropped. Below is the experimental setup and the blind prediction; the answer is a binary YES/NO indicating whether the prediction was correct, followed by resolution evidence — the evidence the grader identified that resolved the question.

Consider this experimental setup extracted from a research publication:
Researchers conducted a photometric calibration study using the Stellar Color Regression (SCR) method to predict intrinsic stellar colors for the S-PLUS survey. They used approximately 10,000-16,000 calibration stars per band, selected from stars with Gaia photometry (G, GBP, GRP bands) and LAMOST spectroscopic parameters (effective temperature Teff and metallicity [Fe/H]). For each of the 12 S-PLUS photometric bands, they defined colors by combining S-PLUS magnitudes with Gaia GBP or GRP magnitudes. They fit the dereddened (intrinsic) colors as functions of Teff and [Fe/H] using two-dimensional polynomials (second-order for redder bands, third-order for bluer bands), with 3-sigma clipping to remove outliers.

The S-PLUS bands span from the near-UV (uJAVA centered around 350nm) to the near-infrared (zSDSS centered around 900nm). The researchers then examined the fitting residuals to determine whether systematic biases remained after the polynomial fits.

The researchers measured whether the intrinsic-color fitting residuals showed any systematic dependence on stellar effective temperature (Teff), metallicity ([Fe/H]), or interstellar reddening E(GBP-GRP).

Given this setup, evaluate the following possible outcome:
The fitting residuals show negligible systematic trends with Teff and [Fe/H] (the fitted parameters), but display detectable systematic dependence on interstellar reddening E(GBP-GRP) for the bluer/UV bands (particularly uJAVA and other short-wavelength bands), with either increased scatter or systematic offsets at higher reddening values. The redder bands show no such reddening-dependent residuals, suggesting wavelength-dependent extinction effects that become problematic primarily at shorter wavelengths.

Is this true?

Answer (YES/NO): NO